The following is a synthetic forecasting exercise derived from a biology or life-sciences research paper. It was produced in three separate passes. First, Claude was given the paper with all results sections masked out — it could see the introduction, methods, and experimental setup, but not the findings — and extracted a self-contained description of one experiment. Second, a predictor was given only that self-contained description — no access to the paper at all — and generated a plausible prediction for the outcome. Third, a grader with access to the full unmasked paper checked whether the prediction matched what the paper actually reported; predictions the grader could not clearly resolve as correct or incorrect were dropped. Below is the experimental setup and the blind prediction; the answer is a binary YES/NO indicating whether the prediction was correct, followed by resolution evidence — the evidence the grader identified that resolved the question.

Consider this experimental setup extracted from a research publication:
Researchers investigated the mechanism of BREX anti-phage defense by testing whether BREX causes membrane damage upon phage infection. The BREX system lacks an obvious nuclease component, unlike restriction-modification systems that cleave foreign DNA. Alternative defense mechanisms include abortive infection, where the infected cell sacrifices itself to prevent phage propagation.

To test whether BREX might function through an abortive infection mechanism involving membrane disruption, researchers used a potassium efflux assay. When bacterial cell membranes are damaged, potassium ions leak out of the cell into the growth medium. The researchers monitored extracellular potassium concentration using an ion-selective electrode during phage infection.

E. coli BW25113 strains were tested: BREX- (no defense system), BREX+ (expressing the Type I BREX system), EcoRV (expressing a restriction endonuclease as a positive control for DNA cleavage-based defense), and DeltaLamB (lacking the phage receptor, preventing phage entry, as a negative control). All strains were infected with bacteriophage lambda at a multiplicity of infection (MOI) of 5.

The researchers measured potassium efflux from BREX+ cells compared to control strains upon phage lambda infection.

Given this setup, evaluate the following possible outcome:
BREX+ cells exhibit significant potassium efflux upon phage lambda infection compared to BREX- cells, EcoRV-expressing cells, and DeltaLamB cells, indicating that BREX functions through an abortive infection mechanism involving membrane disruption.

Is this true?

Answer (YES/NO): NO